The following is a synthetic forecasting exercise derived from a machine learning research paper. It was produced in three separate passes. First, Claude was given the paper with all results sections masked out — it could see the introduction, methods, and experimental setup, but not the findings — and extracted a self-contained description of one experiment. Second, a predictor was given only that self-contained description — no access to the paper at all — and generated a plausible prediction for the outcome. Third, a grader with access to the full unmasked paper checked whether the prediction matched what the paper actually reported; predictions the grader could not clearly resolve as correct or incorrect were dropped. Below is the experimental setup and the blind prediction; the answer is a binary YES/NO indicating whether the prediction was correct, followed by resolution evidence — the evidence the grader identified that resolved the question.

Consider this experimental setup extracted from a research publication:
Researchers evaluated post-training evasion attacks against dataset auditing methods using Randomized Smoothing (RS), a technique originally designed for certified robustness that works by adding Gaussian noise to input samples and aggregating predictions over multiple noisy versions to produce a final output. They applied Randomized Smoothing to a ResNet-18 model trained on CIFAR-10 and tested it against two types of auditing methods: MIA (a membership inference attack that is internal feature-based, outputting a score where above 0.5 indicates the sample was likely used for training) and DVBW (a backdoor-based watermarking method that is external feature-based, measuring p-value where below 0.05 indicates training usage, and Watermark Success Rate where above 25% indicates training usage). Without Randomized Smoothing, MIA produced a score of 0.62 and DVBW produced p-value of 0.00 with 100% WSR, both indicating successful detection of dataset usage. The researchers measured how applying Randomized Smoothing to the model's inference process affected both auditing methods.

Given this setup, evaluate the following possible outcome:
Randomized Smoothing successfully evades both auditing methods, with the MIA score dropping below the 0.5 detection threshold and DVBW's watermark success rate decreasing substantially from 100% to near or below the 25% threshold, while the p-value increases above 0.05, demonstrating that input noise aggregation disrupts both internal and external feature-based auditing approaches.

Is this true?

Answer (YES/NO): NO